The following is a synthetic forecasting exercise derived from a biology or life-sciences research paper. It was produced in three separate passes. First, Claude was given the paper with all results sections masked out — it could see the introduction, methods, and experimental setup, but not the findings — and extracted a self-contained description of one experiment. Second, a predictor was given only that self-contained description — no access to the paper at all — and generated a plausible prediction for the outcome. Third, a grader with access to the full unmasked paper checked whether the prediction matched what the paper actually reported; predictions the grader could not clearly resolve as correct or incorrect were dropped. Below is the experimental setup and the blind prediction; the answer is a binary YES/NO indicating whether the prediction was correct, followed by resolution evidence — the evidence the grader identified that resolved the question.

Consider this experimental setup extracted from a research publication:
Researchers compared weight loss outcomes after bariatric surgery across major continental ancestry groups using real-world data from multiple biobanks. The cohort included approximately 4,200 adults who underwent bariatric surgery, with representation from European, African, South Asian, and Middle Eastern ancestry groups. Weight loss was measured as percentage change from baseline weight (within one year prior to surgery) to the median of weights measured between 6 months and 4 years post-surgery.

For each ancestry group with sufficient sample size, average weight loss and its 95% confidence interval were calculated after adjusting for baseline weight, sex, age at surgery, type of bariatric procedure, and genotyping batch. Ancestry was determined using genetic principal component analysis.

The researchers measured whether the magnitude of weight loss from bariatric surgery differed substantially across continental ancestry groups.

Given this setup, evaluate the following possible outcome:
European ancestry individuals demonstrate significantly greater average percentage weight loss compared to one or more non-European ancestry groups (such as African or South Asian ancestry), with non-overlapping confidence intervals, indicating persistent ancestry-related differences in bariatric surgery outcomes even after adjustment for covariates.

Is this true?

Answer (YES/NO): NO